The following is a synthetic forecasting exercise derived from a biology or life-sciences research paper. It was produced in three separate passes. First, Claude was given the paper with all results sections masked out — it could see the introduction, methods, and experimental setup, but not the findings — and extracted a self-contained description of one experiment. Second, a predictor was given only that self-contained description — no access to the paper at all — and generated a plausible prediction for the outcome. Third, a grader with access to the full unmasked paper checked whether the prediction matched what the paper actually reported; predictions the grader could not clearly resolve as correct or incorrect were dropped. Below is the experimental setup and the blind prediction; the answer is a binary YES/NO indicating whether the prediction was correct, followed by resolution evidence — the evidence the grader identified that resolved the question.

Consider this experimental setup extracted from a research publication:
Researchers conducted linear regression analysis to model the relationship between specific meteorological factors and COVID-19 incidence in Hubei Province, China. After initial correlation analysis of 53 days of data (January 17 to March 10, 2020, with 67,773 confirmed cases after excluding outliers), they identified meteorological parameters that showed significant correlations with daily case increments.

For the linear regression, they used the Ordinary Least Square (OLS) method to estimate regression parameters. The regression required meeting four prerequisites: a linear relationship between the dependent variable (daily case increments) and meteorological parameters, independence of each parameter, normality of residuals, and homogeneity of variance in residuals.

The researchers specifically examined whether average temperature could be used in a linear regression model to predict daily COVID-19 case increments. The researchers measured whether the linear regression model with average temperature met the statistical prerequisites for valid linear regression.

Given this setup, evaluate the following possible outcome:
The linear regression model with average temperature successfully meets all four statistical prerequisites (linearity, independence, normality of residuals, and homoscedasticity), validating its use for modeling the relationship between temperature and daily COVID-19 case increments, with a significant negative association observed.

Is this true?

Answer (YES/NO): NO